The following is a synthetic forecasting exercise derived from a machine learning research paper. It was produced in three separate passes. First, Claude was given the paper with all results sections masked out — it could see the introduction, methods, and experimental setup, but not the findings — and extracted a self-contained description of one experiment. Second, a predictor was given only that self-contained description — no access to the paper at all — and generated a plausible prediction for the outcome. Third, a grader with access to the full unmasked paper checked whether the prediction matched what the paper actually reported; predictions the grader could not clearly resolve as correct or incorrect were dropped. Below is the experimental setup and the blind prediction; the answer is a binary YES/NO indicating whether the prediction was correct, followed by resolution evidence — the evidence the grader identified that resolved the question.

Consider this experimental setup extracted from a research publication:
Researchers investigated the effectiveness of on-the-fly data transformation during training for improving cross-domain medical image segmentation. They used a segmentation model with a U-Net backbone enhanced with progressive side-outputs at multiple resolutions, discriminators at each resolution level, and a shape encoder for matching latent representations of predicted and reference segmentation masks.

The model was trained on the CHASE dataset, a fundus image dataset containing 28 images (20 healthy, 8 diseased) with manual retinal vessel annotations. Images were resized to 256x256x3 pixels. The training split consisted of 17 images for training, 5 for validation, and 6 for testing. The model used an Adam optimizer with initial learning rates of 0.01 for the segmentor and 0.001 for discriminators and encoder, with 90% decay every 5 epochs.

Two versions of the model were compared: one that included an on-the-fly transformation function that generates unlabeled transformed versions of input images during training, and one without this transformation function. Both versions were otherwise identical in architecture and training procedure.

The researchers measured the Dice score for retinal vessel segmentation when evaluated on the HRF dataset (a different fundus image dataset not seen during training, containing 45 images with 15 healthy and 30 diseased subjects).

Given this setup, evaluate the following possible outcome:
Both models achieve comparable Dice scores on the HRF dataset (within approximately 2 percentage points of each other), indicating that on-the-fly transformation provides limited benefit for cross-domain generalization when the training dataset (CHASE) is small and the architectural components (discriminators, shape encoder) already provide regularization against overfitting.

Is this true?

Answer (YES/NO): NO